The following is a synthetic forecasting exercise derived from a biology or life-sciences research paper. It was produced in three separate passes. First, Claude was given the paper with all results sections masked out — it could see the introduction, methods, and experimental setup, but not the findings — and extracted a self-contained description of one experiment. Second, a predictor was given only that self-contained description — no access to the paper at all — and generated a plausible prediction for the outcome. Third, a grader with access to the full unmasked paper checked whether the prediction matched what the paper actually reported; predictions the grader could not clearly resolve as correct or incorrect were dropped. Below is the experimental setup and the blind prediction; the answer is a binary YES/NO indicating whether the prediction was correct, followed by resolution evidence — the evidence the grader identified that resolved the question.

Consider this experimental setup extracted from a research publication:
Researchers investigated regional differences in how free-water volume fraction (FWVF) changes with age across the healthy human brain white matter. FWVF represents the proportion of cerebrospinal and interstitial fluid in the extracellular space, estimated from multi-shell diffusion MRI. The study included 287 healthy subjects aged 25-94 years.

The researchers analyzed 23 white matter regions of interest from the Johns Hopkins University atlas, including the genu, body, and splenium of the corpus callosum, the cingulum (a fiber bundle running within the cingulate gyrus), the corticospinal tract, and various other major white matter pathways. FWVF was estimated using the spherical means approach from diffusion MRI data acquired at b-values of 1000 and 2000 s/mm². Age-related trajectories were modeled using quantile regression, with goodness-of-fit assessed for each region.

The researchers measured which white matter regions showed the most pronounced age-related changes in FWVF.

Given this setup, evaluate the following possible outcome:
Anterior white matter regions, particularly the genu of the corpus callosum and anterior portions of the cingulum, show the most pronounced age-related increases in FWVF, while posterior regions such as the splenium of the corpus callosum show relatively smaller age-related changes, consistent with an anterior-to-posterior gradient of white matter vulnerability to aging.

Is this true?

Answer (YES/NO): NO